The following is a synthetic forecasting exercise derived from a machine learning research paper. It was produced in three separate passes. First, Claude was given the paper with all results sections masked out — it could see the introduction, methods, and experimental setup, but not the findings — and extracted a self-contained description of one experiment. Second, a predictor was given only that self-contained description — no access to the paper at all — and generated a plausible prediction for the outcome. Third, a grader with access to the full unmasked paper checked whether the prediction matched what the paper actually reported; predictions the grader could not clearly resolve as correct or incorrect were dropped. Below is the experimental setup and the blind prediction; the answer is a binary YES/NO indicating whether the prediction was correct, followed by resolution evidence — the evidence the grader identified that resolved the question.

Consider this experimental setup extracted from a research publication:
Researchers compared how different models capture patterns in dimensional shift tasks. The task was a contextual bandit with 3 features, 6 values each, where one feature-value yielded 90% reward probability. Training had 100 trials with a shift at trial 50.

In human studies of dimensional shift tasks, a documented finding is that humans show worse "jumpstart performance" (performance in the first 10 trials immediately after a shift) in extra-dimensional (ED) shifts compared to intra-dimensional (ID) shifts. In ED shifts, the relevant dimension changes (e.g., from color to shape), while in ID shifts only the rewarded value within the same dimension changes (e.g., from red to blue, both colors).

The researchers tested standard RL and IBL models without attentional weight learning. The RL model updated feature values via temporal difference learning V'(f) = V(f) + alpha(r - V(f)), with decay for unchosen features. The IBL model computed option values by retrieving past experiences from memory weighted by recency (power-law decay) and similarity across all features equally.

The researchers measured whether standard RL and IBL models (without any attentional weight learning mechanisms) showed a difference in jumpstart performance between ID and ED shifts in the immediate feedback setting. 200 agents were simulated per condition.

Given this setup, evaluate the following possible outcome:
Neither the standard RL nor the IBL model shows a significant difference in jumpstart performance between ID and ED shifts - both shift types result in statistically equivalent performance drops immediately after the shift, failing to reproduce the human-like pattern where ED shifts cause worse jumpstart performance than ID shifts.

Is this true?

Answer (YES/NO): YES